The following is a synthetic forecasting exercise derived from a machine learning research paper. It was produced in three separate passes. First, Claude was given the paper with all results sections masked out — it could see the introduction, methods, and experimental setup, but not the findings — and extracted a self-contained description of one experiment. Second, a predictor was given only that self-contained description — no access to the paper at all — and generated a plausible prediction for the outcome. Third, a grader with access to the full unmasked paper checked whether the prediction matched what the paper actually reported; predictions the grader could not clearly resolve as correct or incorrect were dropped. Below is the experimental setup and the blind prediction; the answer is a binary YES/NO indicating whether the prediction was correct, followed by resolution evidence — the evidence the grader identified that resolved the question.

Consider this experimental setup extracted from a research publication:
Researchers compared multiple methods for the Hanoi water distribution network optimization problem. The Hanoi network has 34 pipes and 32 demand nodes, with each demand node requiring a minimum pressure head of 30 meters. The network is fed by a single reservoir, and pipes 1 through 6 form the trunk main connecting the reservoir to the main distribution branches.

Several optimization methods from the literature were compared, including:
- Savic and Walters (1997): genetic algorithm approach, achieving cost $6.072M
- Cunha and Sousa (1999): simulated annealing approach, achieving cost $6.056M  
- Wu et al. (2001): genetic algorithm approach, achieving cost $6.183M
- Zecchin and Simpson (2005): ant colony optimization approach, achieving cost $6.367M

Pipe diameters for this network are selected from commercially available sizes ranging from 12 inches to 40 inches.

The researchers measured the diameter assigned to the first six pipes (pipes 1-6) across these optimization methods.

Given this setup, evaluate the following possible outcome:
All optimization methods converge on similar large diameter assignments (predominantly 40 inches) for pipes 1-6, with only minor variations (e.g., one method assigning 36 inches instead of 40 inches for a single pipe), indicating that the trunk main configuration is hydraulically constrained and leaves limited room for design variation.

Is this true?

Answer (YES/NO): NO